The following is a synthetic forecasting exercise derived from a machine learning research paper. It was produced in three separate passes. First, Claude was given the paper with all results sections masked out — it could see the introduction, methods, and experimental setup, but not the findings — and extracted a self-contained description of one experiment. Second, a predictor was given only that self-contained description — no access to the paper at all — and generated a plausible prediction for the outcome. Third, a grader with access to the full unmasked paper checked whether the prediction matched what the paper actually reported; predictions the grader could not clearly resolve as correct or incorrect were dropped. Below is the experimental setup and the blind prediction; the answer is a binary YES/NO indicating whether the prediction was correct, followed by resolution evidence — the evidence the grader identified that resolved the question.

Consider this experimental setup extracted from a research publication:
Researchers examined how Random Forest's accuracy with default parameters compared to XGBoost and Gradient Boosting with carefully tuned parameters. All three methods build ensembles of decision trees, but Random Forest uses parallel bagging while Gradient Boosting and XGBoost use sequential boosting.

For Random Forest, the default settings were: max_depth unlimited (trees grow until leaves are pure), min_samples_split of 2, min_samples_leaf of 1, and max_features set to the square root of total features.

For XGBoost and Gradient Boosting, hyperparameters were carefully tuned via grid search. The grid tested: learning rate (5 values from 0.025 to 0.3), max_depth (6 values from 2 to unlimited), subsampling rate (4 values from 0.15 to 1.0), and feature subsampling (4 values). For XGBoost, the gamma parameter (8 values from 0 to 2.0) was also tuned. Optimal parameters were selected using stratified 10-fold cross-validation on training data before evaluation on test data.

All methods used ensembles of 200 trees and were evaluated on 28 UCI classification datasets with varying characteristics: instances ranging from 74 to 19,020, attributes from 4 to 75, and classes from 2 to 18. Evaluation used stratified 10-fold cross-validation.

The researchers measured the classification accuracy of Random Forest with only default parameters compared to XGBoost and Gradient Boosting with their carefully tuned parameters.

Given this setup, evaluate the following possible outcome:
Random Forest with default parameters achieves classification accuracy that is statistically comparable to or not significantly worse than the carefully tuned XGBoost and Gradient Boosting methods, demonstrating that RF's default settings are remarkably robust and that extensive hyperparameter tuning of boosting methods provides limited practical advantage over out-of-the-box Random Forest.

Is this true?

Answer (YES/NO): YES